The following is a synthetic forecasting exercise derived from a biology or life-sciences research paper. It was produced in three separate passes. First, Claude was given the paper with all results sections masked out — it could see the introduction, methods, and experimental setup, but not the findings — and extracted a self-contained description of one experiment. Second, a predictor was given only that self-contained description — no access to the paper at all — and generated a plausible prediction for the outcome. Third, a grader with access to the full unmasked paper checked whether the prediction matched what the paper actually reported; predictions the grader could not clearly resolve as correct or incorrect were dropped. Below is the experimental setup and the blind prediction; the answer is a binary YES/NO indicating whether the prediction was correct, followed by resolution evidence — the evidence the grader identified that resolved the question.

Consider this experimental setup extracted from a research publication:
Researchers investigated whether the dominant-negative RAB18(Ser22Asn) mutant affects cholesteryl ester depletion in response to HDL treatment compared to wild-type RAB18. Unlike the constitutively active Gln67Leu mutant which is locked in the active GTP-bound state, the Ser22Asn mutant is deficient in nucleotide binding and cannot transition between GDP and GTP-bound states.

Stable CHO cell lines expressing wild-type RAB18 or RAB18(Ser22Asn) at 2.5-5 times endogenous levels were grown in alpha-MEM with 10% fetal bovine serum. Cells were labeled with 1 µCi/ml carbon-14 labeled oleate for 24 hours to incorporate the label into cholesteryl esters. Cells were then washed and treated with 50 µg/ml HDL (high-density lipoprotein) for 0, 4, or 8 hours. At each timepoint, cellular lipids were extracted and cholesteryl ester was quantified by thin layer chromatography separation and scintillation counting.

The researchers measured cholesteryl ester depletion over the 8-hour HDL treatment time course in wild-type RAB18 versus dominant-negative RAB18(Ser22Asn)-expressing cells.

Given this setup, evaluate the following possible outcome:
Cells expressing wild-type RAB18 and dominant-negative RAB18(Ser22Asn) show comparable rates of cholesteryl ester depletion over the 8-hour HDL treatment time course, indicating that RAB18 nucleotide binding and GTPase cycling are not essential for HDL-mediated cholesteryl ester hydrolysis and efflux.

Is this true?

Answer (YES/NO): YES